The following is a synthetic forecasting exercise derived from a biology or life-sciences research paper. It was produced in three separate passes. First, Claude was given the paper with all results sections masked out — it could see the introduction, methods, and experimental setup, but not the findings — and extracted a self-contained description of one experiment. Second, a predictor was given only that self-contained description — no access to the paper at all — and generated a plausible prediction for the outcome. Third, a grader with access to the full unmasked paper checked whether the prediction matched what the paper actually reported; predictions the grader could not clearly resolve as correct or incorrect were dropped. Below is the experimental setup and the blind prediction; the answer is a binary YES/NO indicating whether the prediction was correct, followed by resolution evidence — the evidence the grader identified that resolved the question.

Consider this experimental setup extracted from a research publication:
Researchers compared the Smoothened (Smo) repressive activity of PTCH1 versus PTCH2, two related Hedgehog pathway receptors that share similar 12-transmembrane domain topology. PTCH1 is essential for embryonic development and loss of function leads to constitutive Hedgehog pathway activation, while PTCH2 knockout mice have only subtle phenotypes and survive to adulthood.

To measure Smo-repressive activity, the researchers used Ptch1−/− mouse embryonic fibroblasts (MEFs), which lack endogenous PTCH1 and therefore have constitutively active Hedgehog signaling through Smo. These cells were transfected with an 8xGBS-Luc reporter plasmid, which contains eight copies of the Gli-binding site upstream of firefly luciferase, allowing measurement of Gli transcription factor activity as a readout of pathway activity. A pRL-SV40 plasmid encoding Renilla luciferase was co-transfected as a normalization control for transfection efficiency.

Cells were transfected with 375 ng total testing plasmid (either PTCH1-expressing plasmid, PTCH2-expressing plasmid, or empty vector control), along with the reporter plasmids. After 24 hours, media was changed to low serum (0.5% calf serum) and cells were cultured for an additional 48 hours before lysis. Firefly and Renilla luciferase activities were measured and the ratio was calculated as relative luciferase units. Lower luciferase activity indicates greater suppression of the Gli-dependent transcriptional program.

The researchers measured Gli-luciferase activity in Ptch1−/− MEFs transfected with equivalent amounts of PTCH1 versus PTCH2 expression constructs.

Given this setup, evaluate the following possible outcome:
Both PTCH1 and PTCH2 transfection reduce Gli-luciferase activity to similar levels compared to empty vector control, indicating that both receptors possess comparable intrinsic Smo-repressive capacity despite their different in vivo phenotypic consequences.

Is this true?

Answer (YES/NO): NO